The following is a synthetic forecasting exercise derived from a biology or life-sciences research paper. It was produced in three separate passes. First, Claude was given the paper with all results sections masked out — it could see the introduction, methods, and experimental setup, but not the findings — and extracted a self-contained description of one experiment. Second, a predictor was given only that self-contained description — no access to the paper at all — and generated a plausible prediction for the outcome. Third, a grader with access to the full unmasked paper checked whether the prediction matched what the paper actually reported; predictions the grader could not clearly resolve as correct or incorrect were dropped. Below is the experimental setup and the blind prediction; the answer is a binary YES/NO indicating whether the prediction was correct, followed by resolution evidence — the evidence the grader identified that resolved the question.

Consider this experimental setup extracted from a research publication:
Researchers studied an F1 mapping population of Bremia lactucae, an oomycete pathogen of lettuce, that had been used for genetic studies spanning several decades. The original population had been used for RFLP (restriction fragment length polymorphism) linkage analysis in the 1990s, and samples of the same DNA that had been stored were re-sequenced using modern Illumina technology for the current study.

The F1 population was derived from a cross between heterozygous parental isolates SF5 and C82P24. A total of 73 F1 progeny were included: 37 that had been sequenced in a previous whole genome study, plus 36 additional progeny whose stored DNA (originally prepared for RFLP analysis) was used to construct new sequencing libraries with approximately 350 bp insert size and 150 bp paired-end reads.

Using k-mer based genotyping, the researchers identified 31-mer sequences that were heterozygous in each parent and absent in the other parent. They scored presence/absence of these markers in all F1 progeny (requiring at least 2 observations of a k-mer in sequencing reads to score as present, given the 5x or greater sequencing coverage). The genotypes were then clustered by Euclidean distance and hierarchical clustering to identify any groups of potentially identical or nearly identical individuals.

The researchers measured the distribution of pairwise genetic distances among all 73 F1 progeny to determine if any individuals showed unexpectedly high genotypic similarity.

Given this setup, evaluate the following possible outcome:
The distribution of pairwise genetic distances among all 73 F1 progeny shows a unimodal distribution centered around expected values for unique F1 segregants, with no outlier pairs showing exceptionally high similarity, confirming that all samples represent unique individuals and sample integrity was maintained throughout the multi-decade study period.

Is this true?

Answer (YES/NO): NO